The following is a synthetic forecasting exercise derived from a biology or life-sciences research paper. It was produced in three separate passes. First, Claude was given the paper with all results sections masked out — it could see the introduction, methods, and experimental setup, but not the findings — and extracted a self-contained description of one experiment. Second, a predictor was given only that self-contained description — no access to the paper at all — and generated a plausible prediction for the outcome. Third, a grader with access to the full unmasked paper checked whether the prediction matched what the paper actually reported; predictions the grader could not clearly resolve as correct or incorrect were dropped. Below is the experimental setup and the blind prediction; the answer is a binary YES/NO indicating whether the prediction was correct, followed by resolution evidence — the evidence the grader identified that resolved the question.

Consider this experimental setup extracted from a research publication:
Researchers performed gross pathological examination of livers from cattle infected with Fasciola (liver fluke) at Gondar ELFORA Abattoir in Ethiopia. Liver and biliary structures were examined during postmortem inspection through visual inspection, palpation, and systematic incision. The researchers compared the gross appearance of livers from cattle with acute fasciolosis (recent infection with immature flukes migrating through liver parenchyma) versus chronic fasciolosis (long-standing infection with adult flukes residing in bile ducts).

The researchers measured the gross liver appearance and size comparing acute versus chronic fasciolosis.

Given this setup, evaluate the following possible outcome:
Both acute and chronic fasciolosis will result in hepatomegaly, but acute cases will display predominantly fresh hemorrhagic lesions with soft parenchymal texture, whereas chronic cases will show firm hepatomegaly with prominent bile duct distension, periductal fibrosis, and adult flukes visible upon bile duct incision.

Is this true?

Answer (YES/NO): NO